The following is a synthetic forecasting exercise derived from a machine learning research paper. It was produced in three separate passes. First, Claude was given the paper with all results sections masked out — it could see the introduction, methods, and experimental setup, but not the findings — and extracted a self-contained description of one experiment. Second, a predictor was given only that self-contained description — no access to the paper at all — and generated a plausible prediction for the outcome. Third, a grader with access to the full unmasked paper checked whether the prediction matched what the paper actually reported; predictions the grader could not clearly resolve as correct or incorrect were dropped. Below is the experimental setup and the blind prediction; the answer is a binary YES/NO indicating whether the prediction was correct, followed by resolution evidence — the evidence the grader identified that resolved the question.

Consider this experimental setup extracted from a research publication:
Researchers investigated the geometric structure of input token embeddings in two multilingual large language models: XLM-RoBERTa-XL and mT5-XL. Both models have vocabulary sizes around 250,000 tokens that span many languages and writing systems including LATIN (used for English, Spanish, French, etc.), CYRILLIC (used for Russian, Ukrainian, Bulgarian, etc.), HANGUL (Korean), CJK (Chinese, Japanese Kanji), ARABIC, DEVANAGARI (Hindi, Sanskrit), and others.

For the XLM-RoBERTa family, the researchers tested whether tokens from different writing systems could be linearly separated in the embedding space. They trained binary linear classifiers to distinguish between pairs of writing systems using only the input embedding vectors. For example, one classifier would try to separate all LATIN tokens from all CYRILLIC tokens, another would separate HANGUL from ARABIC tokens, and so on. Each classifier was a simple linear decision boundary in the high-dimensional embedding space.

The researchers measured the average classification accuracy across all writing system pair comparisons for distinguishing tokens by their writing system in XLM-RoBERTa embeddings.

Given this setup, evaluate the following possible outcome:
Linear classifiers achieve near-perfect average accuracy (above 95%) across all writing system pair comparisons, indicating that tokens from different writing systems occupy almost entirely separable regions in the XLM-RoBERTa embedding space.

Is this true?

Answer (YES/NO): YES